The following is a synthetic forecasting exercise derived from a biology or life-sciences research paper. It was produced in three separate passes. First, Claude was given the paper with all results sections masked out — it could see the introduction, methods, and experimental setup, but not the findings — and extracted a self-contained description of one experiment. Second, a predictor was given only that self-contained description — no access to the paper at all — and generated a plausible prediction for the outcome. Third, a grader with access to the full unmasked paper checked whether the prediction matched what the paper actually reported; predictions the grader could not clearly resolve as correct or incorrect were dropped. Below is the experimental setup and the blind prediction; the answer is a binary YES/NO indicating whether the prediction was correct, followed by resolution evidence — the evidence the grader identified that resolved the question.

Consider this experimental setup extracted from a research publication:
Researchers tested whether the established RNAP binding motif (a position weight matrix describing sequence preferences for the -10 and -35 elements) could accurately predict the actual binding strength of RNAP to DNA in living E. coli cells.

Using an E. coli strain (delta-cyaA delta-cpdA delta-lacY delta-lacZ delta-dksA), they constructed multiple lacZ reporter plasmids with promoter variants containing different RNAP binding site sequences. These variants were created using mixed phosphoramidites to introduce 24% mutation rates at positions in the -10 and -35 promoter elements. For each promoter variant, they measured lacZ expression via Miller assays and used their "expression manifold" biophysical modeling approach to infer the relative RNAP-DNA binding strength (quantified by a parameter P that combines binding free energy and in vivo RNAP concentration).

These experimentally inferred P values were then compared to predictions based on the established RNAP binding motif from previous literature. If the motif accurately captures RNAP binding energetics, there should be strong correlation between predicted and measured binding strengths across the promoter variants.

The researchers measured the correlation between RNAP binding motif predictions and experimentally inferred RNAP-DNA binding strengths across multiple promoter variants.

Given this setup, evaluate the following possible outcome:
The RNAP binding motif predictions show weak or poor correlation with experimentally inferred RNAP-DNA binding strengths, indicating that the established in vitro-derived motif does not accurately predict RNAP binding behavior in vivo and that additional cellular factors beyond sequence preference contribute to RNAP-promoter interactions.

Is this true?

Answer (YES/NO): NO